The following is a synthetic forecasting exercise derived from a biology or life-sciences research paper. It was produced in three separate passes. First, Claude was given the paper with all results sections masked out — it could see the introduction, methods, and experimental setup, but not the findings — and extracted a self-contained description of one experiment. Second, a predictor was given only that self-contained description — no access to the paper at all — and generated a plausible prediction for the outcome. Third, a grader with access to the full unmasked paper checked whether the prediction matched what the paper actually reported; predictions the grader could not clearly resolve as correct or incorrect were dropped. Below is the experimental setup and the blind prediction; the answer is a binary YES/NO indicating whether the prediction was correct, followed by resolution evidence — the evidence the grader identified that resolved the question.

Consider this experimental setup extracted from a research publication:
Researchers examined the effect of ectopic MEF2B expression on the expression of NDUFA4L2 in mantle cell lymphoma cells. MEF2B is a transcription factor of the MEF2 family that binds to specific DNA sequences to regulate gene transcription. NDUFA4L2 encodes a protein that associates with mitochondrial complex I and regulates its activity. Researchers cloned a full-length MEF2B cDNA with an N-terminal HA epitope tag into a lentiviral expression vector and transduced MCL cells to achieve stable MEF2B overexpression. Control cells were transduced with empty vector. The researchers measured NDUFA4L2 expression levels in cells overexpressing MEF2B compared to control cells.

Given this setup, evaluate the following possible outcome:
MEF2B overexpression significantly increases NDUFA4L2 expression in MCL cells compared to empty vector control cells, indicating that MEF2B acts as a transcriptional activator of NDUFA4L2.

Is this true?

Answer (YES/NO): YES